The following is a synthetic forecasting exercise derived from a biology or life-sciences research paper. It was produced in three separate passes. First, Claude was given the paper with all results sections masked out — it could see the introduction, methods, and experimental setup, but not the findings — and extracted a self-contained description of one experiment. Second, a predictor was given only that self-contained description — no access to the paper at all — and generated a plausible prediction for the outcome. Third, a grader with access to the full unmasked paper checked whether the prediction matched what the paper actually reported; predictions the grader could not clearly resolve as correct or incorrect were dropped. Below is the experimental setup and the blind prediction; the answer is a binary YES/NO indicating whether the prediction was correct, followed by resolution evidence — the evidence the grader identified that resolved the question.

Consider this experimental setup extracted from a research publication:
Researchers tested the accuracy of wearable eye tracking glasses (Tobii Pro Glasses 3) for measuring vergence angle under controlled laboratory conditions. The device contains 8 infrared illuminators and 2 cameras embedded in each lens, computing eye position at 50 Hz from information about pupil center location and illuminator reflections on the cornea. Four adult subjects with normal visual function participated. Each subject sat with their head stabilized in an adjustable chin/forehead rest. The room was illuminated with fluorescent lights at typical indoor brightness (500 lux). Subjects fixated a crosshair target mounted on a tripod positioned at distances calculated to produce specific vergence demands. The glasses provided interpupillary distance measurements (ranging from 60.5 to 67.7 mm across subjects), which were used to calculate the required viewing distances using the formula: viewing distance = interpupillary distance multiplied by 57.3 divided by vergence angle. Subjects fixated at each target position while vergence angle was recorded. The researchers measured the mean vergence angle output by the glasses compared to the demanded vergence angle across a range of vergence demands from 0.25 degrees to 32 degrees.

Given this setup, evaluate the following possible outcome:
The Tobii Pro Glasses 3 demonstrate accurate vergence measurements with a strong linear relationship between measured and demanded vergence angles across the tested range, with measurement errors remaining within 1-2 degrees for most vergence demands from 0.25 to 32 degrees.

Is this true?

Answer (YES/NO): YES